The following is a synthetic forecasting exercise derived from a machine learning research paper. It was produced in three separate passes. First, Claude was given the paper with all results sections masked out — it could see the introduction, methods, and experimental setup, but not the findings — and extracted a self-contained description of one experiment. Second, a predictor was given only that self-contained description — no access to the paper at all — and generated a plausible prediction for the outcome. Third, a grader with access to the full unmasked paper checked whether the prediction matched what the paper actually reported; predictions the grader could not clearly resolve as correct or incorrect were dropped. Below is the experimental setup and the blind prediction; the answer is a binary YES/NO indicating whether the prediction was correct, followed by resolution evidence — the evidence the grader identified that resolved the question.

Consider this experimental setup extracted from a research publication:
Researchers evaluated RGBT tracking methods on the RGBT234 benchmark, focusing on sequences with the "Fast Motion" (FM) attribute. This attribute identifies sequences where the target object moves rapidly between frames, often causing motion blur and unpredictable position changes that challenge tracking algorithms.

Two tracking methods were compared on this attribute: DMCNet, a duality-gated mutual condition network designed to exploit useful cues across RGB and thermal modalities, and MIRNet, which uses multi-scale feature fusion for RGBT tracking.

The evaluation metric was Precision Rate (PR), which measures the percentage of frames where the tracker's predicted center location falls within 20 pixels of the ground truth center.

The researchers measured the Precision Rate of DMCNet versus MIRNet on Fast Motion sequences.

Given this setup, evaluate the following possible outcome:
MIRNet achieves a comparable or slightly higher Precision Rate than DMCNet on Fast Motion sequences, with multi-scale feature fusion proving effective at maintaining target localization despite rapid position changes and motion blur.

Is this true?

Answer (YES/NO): NO